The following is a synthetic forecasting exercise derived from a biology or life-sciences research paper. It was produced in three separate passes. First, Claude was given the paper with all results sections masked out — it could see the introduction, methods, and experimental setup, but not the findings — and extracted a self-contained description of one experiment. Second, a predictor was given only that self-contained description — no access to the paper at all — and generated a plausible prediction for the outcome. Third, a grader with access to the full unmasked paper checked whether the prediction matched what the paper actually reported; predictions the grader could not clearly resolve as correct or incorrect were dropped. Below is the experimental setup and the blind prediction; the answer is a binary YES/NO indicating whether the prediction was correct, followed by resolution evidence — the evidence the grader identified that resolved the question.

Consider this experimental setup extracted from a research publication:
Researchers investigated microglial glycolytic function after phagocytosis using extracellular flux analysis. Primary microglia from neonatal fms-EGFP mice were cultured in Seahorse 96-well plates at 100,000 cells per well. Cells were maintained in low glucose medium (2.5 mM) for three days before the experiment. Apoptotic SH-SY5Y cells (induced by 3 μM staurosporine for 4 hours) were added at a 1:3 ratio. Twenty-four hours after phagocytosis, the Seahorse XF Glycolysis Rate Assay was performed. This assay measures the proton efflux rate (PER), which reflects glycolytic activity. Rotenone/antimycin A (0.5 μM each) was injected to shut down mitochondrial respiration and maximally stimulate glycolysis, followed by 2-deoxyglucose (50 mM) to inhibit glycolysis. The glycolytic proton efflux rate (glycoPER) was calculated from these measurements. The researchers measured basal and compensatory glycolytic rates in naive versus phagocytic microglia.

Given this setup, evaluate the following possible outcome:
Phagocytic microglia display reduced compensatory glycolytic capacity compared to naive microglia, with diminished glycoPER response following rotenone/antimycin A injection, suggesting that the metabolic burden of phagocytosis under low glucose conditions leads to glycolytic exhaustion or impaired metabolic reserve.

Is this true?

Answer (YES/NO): YES